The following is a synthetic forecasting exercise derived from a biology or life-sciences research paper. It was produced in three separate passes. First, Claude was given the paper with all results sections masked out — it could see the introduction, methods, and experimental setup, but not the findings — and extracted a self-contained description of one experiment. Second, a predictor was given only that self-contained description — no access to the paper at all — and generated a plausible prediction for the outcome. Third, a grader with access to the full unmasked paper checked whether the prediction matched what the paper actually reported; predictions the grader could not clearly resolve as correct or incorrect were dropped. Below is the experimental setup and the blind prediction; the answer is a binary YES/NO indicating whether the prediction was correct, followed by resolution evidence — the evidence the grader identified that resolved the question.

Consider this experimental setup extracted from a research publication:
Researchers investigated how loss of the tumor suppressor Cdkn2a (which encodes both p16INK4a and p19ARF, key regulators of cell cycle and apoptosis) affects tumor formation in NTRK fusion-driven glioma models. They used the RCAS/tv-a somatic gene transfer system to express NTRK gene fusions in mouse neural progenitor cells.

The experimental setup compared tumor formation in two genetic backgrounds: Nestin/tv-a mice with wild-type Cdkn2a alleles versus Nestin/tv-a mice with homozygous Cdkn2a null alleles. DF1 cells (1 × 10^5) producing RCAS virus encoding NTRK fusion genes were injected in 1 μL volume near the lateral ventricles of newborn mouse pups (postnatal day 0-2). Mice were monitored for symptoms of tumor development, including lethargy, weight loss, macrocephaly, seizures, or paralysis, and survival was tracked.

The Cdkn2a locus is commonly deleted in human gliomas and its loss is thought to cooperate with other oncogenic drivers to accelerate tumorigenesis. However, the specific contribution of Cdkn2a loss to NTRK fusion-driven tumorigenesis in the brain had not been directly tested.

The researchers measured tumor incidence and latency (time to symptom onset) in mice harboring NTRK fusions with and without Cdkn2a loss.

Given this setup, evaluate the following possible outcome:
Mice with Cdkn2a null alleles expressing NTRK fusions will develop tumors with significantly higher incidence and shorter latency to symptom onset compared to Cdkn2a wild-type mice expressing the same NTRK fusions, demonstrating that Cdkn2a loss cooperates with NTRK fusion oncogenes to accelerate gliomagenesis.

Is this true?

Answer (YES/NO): YES